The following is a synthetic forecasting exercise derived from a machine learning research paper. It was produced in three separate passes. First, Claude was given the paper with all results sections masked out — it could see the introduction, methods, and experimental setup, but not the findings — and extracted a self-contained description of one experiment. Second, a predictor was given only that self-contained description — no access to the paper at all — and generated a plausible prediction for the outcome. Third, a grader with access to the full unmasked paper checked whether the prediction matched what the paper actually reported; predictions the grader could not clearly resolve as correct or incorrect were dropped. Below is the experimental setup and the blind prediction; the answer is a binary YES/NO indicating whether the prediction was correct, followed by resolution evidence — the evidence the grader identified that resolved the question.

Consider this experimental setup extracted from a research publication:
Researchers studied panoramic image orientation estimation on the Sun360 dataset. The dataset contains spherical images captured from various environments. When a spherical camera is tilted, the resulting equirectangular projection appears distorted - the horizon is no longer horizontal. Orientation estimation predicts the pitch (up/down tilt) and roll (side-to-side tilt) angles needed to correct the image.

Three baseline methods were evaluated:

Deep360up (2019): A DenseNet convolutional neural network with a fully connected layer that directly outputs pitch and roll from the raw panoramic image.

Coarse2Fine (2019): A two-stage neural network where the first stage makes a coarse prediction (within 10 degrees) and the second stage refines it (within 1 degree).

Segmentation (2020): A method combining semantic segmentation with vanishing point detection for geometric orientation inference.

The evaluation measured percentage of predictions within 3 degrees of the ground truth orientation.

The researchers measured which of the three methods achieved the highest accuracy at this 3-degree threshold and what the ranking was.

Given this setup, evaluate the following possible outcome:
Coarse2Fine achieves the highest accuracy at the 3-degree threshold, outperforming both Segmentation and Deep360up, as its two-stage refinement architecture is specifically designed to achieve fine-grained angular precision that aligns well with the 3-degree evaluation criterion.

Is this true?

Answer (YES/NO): NO